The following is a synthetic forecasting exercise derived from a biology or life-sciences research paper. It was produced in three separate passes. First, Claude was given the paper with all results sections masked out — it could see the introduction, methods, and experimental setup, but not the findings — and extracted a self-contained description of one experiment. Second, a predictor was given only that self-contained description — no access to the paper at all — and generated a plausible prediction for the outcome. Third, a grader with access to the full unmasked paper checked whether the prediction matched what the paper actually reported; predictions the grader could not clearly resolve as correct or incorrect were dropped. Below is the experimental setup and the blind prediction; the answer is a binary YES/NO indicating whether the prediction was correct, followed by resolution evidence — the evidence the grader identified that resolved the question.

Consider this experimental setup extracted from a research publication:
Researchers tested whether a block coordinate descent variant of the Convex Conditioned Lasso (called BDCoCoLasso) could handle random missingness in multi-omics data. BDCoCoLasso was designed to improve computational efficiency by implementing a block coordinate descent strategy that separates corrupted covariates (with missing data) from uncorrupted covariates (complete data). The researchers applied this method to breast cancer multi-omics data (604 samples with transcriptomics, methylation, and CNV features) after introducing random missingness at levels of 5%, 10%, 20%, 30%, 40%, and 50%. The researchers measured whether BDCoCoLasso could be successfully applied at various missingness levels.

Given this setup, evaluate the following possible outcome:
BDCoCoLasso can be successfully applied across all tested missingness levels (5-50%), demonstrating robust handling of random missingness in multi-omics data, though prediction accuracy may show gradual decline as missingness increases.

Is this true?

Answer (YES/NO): NO